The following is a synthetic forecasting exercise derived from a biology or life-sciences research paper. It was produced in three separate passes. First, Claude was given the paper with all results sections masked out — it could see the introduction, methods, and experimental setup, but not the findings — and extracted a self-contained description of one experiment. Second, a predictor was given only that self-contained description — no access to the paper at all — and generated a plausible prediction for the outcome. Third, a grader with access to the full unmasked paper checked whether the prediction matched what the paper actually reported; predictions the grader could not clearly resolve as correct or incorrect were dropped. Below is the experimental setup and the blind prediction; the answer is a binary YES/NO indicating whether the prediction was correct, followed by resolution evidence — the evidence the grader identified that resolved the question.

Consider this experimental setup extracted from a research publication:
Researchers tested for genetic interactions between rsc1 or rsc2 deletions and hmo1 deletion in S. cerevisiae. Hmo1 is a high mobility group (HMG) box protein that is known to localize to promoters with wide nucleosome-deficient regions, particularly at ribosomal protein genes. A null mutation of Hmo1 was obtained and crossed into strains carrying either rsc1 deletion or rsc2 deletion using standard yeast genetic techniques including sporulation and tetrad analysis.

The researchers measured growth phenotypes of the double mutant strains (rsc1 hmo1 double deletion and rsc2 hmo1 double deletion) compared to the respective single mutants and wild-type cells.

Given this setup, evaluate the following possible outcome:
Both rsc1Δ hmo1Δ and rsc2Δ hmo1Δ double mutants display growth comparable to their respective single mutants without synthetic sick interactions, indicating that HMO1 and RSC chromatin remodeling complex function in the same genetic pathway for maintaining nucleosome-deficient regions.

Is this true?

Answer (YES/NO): NO